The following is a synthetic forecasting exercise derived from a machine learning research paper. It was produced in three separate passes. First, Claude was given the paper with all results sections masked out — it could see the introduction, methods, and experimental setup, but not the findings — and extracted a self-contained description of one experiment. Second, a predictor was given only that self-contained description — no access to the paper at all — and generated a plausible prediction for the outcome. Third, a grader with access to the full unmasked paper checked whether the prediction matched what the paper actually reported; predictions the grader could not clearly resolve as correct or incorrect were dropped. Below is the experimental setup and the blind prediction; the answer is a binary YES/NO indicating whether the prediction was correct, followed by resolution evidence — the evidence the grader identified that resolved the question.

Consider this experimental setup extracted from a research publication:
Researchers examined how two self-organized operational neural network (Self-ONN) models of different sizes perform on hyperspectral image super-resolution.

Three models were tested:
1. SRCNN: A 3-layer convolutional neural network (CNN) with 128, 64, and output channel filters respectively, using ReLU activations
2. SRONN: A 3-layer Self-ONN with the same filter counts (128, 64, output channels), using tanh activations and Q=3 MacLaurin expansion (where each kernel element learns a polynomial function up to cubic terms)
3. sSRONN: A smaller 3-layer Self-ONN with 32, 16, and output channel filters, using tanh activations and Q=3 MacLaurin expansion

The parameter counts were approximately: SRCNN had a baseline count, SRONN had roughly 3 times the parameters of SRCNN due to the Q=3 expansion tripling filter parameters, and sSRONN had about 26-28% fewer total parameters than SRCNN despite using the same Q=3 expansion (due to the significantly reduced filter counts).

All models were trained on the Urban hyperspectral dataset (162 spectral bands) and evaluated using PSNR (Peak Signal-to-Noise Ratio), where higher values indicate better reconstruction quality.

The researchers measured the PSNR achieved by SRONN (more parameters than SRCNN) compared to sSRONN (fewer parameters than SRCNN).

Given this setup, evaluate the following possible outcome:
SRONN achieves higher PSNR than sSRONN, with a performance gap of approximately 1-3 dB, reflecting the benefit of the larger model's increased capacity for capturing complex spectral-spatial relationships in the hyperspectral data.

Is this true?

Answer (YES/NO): NO